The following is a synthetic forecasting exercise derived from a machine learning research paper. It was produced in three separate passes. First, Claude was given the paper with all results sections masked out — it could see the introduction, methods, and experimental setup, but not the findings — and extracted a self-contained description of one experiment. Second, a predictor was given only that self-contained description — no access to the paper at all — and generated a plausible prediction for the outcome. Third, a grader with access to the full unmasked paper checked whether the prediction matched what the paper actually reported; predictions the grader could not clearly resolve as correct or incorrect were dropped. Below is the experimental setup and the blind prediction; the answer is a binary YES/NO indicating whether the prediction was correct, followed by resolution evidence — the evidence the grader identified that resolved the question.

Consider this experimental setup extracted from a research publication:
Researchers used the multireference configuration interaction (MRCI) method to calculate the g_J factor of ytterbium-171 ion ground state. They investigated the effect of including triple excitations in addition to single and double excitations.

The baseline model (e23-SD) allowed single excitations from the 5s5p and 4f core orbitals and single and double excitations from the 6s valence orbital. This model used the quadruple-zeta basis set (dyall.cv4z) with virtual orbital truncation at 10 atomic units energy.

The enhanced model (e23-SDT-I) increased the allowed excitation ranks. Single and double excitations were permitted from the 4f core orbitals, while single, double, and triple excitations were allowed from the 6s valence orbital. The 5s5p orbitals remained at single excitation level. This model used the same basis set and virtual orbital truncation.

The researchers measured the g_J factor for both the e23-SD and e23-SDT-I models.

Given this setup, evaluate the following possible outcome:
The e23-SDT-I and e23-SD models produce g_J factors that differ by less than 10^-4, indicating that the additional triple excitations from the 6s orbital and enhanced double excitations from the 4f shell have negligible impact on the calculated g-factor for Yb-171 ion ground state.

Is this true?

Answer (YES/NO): NO